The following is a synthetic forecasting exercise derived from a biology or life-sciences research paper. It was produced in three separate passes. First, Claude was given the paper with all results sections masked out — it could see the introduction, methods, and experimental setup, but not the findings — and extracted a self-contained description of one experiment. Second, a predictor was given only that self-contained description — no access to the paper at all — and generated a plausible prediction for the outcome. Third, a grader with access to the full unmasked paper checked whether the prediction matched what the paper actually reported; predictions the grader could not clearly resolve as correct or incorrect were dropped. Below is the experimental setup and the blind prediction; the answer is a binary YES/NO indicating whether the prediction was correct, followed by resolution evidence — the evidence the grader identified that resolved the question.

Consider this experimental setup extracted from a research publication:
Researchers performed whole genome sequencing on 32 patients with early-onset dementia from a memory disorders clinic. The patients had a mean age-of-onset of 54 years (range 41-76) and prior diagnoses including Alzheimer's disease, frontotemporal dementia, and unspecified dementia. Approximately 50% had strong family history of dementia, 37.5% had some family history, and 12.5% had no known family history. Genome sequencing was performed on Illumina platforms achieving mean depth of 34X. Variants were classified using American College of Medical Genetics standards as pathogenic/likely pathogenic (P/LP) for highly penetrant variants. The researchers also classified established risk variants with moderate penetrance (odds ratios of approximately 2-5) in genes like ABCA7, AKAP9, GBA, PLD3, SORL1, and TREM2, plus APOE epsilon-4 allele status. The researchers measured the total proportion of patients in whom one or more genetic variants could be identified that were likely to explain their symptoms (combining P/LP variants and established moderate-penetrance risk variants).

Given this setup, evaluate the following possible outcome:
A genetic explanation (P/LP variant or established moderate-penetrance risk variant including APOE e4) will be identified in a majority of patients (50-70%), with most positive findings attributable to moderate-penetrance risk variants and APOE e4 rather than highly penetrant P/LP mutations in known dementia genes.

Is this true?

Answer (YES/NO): NO